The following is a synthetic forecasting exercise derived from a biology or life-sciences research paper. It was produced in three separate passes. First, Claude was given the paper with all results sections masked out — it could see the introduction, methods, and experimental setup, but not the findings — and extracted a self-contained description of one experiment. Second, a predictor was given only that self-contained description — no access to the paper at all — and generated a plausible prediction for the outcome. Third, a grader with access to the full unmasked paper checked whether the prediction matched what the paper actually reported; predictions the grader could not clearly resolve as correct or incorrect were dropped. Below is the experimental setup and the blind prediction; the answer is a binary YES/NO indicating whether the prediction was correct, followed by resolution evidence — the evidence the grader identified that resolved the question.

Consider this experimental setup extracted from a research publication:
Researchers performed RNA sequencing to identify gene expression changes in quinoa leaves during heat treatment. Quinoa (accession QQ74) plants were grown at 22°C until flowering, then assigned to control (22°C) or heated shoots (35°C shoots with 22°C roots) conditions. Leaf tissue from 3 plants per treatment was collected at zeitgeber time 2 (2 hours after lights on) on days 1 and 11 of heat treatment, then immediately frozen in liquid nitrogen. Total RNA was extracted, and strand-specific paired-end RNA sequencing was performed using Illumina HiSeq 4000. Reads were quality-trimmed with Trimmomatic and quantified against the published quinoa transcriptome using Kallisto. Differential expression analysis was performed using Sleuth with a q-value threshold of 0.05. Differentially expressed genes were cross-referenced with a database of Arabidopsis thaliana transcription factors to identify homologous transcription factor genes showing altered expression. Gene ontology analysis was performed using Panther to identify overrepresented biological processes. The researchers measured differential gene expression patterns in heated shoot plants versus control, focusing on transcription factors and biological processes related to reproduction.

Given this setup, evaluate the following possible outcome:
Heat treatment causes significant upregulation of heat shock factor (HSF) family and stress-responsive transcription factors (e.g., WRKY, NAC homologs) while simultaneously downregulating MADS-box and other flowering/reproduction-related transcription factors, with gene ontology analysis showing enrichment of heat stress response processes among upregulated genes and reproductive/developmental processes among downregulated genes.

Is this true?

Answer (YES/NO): NO